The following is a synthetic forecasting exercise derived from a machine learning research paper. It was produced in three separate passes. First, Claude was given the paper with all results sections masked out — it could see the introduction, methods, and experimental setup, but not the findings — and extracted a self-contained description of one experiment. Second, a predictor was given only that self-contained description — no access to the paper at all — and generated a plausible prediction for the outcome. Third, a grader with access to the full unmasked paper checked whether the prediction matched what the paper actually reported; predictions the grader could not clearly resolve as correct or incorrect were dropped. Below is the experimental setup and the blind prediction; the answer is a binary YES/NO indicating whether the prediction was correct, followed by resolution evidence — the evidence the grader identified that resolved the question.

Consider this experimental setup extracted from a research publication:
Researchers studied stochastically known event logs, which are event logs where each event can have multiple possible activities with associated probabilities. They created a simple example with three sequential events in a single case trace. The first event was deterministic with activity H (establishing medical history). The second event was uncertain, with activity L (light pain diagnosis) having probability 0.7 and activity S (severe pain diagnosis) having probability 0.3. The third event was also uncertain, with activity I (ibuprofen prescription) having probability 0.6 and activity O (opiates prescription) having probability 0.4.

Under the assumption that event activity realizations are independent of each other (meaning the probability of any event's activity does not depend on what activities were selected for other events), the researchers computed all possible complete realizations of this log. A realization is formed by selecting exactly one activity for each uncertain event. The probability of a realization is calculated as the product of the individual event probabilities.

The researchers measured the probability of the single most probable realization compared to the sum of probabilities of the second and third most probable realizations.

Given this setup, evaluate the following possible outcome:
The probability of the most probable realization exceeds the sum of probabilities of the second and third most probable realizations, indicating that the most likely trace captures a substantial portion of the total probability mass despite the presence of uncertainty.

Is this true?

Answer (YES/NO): NO